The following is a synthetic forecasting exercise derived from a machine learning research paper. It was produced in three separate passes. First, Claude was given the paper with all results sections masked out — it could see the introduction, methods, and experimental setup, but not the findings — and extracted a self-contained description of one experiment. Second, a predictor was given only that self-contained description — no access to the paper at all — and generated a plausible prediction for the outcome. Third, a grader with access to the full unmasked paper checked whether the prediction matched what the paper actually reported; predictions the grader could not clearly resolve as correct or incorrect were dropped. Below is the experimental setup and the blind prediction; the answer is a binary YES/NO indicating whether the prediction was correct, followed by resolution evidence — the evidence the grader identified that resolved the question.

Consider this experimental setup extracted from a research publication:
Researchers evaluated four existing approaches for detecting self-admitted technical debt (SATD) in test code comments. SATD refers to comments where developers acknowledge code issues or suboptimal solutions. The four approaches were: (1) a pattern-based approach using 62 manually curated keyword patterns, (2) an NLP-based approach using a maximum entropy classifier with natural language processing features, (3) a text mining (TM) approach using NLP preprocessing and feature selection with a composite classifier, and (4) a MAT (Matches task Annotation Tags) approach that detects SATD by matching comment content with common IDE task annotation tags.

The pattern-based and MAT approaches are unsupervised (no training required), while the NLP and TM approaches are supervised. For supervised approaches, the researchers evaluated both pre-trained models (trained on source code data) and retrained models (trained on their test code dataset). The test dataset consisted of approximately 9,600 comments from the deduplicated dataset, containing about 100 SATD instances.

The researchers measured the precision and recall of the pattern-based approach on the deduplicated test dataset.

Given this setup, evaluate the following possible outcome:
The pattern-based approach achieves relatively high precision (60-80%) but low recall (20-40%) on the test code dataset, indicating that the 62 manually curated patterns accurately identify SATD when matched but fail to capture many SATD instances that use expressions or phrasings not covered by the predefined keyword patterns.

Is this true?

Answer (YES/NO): NO